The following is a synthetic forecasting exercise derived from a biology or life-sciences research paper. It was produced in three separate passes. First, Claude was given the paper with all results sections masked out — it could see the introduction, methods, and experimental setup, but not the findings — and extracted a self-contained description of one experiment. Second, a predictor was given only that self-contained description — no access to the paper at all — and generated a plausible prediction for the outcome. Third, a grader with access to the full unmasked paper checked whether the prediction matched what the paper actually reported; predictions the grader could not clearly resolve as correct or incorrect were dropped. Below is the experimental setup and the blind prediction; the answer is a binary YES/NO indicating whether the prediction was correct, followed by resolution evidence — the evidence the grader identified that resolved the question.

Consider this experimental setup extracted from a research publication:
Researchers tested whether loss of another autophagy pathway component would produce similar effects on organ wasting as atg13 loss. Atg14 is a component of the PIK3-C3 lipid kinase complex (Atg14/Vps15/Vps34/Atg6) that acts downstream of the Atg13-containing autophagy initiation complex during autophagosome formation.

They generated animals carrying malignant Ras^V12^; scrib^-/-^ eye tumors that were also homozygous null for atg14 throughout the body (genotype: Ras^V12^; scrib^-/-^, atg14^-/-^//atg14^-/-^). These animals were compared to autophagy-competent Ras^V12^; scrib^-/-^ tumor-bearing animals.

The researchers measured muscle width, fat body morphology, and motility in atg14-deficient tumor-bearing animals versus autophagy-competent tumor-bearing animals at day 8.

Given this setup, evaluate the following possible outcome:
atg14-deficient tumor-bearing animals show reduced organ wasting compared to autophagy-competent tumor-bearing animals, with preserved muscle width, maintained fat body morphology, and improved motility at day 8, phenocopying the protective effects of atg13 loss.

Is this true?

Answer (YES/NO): YES